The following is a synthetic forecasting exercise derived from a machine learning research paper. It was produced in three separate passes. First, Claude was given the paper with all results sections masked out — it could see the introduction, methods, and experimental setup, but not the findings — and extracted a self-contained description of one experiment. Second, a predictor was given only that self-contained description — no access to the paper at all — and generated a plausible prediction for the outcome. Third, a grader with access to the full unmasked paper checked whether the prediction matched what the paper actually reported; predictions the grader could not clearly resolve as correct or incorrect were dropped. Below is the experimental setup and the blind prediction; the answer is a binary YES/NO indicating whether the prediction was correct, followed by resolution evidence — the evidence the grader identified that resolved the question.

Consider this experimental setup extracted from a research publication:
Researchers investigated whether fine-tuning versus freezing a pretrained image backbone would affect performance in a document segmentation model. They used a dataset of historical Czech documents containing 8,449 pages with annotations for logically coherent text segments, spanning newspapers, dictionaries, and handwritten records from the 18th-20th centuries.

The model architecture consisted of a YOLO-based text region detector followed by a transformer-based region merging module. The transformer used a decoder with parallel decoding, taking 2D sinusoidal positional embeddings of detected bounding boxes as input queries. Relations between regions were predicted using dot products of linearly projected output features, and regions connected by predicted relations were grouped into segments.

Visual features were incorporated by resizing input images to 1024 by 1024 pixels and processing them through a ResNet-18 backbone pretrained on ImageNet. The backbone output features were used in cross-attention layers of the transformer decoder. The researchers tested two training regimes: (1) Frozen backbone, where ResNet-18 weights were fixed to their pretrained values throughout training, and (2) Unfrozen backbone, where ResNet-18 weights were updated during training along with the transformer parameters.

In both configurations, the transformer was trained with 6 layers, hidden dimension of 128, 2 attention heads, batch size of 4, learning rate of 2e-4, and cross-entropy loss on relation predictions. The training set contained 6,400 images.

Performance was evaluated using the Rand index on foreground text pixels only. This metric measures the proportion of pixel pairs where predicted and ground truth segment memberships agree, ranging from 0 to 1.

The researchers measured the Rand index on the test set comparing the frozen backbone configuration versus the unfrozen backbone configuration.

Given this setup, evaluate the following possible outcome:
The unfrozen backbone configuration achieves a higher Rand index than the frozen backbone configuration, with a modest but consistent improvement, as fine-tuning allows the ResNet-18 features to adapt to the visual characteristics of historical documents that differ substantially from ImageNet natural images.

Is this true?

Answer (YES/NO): NO